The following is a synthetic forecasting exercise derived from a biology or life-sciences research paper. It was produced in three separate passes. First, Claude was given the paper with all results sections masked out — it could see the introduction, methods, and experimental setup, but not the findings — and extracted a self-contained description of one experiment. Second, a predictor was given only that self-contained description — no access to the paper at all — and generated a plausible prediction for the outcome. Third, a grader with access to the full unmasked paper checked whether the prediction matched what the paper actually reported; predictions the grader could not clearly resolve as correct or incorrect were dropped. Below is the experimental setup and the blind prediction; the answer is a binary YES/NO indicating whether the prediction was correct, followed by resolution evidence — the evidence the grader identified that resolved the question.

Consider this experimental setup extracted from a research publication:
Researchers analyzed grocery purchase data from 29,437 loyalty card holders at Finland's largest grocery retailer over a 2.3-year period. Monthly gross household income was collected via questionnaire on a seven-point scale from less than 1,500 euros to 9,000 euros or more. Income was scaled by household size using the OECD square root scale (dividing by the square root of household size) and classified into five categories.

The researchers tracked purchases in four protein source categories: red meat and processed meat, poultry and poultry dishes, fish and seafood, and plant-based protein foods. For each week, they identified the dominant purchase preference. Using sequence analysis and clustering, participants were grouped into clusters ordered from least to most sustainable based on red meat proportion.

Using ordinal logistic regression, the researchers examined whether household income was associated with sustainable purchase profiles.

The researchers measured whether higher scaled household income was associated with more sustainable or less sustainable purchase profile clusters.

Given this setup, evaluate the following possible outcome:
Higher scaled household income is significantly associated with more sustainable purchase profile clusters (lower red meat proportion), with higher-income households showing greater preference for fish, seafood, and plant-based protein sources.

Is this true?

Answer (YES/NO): NO